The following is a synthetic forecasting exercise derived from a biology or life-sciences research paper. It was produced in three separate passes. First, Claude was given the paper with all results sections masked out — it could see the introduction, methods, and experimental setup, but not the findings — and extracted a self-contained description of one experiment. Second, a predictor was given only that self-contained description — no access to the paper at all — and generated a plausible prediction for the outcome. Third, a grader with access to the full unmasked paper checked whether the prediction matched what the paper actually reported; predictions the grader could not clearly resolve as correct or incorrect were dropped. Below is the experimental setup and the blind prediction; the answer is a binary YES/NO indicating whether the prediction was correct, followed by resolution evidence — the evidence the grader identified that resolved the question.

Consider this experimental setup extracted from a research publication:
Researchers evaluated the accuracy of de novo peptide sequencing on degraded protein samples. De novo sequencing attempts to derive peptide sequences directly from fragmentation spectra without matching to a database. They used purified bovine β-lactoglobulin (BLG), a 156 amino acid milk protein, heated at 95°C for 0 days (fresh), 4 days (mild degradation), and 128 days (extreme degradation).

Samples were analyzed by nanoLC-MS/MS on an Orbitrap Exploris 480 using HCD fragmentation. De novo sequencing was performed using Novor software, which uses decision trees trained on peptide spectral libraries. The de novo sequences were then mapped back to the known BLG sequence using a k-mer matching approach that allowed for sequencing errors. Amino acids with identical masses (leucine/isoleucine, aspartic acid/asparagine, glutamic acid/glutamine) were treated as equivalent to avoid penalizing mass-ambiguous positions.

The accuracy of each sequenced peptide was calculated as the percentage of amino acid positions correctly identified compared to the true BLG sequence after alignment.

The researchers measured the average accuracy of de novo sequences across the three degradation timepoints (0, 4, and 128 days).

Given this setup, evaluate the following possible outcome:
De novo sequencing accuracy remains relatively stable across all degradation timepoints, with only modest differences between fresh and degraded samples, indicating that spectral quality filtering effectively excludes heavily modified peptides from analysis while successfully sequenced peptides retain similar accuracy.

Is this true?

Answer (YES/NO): NO